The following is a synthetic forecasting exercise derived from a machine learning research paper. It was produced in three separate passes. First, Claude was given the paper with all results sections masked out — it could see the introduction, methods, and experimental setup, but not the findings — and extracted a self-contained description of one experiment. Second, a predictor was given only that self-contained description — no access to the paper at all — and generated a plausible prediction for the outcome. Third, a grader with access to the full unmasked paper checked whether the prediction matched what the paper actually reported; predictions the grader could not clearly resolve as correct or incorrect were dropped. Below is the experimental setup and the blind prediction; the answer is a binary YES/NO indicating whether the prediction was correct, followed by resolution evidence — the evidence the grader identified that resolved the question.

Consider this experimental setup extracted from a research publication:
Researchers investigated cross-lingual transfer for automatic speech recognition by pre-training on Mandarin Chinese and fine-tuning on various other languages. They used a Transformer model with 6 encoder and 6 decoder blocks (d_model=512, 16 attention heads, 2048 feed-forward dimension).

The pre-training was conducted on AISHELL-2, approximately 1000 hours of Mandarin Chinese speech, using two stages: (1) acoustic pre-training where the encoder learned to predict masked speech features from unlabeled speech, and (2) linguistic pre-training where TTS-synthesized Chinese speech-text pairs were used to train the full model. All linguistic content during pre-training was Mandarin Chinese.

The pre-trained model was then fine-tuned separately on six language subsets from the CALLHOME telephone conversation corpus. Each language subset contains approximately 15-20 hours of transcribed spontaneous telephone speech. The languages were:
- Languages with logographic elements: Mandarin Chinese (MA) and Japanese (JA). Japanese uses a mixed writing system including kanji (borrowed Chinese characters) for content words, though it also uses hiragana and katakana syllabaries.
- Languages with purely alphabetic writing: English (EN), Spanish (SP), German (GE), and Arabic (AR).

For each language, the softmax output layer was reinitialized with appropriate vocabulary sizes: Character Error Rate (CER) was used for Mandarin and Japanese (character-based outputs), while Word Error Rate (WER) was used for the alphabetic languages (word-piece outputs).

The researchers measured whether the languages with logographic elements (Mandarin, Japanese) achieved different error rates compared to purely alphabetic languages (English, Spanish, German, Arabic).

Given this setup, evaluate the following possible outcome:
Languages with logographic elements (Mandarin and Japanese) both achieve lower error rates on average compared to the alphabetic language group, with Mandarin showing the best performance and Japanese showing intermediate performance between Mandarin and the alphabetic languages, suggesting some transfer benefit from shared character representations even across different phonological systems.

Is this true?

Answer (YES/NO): NO